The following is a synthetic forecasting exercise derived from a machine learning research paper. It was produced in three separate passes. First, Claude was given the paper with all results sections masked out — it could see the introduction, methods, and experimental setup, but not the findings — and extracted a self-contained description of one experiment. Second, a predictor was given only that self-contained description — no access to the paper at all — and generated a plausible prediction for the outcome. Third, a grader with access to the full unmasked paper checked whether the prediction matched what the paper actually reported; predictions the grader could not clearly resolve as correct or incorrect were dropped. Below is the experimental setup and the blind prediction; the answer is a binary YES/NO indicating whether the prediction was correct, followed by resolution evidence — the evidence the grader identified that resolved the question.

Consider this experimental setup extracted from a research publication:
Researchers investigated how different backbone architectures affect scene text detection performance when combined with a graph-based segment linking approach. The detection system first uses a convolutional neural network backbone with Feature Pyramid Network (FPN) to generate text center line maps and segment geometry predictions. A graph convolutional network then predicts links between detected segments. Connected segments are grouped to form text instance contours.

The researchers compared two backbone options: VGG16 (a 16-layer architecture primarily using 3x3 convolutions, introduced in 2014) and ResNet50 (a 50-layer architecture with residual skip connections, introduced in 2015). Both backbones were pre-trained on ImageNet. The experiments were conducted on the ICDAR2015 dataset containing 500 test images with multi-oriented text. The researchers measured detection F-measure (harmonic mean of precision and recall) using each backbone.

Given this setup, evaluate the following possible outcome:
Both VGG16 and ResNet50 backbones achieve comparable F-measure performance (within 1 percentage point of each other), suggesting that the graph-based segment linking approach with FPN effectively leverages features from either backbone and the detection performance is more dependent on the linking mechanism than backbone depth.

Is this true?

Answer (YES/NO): YES